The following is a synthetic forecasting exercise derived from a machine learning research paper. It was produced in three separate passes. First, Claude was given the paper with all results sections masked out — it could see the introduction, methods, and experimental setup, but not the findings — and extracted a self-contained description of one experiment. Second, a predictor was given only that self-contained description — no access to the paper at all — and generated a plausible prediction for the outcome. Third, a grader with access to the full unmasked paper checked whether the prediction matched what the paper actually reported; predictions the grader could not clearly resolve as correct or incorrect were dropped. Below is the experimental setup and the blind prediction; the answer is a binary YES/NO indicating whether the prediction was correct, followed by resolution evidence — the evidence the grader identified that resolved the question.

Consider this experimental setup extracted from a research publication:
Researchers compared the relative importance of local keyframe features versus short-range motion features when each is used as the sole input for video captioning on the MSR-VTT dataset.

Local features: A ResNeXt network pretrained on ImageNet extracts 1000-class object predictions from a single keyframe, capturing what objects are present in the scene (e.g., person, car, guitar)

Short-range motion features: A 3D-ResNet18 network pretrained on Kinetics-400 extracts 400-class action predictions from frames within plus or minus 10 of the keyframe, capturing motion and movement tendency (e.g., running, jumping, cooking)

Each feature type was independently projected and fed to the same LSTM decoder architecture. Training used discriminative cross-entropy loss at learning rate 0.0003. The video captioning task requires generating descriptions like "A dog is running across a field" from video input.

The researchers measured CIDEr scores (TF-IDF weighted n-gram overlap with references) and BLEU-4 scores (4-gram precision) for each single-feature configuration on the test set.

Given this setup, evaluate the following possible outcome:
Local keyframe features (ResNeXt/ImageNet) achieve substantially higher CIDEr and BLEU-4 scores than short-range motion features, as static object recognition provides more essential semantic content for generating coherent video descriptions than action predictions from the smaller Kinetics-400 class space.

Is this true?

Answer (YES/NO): NO